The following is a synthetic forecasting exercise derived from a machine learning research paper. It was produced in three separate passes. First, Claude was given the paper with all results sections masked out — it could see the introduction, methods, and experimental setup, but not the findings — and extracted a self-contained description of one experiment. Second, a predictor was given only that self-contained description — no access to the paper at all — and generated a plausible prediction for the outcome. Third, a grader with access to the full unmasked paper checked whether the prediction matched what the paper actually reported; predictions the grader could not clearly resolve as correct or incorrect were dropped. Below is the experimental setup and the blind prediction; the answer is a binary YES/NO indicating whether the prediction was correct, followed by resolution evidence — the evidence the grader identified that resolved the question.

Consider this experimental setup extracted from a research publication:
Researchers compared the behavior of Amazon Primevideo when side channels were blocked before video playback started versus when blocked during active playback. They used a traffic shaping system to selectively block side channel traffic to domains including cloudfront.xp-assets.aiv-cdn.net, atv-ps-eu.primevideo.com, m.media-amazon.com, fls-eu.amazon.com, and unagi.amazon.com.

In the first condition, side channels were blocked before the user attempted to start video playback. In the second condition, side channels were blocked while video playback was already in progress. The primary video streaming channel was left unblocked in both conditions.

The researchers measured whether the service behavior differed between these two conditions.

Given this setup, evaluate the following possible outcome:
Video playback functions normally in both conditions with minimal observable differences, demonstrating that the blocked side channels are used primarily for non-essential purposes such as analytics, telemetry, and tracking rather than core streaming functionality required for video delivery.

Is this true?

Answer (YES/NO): NO